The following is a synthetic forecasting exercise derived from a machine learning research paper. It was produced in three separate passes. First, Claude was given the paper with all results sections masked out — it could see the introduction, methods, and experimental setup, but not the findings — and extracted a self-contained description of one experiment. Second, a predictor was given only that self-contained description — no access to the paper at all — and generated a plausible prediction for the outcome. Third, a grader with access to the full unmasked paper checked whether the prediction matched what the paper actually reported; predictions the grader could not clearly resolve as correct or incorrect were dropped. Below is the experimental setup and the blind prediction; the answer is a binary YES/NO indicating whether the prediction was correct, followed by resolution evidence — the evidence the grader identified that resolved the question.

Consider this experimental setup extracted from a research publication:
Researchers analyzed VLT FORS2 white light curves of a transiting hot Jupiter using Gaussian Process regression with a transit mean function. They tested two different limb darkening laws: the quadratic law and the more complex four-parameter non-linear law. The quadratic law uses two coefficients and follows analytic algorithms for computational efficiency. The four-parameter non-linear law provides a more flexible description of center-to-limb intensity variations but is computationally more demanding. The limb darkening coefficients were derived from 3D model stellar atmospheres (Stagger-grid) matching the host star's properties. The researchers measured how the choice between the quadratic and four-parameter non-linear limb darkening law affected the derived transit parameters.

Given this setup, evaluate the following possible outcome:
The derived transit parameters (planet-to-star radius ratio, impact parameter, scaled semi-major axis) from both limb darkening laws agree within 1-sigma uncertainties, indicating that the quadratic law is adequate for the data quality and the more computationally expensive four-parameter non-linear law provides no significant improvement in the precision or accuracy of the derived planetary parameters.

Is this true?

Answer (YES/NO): YES